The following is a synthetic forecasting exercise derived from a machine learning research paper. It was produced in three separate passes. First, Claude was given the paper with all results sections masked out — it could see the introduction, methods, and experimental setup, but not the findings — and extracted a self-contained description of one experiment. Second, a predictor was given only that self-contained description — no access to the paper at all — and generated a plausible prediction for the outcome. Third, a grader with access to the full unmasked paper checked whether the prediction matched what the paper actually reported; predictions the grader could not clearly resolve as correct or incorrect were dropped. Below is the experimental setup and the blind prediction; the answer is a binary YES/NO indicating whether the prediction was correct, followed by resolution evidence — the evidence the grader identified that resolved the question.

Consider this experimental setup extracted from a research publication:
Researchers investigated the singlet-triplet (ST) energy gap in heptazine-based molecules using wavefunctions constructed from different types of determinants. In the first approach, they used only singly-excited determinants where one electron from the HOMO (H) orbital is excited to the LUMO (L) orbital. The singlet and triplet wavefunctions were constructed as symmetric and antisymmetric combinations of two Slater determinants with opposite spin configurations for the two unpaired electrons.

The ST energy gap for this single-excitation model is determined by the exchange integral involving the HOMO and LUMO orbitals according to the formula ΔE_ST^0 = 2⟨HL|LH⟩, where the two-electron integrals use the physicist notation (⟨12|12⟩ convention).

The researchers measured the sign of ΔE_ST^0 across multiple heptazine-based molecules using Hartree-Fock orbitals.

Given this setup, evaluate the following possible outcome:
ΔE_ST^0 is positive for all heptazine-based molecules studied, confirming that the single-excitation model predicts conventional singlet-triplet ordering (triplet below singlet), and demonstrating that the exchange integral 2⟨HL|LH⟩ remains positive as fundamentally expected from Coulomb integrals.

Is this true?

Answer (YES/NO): YES